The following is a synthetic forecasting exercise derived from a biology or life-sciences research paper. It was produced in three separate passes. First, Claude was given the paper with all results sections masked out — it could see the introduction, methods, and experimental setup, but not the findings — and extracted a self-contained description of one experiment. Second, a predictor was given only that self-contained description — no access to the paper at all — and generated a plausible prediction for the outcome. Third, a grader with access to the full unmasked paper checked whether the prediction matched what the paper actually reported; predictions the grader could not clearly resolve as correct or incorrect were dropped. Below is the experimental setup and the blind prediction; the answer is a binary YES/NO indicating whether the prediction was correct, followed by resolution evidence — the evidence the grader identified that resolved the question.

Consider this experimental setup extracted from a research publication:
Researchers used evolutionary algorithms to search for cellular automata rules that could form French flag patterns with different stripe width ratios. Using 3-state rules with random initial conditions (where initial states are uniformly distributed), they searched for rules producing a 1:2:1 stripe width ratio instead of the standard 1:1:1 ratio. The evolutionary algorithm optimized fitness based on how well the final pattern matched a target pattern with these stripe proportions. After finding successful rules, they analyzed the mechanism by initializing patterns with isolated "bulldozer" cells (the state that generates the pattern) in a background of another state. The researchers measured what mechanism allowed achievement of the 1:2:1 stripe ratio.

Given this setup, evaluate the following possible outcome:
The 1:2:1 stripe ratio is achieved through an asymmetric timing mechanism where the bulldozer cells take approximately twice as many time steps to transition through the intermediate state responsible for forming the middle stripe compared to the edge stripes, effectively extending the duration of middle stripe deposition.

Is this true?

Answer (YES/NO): NO